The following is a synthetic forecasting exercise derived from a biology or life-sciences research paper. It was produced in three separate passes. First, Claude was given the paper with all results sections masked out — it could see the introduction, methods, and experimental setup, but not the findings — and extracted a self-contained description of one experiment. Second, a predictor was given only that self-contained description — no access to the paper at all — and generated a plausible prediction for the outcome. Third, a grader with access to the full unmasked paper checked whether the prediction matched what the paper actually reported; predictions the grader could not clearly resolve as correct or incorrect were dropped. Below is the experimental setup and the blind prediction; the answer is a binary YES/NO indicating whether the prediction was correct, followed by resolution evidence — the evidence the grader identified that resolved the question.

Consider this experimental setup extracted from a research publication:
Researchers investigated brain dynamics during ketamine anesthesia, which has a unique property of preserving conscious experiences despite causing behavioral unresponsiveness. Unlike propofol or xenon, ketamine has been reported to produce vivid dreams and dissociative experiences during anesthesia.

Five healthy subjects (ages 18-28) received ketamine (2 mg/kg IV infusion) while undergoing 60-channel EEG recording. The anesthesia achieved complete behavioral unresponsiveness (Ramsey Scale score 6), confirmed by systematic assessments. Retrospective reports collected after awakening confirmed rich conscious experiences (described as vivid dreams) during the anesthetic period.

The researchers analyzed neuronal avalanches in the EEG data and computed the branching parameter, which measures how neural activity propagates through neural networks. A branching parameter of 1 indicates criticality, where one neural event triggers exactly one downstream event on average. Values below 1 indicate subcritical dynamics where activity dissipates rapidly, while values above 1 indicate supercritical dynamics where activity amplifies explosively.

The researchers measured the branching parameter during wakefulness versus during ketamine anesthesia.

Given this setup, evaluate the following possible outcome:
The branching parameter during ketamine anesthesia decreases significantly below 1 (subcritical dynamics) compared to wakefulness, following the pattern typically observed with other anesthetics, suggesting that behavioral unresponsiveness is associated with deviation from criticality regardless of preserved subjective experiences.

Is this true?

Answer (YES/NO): NO